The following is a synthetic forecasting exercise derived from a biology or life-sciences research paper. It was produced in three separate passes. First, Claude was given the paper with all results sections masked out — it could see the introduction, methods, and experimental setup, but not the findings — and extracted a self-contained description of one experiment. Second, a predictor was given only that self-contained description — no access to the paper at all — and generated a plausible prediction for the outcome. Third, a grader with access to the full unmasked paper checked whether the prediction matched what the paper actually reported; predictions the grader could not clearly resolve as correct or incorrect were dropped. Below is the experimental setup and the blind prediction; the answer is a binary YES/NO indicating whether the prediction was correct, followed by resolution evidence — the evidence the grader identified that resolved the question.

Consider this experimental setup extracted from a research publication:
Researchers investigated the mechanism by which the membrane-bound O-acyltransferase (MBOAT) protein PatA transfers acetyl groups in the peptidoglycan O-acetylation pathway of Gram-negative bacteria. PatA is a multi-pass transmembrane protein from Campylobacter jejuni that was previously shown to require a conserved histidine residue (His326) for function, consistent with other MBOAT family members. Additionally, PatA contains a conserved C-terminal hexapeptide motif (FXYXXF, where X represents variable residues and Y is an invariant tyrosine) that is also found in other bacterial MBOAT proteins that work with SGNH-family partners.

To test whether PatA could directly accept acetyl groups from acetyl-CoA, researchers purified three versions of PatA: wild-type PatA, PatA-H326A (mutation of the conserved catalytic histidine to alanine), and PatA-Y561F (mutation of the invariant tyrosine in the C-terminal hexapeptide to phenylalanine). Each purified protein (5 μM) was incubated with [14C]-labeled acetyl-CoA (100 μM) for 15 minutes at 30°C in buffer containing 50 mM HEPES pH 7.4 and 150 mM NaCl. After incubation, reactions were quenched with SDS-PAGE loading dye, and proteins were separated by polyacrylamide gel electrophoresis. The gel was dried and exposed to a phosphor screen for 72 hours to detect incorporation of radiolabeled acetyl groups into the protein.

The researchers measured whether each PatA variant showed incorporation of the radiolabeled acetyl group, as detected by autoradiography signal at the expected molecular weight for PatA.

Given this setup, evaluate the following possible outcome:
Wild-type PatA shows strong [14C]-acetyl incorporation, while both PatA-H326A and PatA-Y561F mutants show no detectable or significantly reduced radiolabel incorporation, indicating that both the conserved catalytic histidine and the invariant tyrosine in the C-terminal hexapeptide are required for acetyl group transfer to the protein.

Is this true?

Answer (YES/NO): YES